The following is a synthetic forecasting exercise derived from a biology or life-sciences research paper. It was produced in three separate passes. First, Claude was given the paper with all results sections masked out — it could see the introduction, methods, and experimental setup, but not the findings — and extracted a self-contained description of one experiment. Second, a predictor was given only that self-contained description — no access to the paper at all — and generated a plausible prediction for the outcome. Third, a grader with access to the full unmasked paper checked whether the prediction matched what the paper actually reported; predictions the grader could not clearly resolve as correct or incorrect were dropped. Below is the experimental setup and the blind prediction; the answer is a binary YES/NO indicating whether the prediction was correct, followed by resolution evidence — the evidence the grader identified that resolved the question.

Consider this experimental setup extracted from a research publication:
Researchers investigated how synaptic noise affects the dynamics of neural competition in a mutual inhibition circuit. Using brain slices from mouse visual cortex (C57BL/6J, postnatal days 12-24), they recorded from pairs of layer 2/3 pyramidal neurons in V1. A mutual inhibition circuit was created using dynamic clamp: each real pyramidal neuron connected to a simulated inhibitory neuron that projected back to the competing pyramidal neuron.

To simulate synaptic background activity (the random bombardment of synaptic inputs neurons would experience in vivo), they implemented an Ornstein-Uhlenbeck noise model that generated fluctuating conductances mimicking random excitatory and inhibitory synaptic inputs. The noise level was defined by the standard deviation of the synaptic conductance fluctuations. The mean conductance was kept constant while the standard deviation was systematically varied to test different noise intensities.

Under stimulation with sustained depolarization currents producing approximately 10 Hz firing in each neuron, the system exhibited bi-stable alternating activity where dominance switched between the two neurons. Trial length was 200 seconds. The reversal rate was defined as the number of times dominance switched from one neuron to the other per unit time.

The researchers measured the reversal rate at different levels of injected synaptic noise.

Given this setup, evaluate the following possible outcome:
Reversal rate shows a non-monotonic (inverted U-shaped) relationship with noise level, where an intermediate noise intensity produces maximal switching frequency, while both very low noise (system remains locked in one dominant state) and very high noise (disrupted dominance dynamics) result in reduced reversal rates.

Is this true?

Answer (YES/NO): NO